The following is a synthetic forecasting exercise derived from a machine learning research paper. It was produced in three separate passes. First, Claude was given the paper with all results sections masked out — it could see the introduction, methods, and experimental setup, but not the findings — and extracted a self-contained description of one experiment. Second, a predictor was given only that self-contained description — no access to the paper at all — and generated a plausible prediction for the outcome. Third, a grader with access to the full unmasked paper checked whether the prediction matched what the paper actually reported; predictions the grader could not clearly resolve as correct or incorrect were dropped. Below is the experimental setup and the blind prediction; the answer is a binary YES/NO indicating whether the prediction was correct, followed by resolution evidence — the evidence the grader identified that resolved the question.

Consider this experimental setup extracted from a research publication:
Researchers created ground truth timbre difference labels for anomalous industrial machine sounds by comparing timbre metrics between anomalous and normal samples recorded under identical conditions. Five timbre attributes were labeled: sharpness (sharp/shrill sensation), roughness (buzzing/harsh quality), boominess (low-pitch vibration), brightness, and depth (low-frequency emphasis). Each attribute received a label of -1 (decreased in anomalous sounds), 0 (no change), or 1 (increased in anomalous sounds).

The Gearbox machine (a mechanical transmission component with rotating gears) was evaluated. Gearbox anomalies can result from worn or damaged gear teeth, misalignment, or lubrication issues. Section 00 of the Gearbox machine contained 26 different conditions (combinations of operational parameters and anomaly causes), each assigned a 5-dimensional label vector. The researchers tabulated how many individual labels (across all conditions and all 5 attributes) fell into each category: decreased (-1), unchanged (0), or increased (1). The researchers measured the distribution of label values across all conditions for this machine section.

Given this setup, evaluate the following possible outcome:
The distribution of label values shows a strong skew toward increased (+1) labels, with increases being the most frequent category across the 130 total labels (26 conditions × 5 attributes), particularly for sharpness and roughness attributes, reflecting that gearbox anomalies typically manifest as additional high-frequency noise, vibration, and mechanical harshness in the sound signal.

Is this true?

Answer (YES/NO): YES